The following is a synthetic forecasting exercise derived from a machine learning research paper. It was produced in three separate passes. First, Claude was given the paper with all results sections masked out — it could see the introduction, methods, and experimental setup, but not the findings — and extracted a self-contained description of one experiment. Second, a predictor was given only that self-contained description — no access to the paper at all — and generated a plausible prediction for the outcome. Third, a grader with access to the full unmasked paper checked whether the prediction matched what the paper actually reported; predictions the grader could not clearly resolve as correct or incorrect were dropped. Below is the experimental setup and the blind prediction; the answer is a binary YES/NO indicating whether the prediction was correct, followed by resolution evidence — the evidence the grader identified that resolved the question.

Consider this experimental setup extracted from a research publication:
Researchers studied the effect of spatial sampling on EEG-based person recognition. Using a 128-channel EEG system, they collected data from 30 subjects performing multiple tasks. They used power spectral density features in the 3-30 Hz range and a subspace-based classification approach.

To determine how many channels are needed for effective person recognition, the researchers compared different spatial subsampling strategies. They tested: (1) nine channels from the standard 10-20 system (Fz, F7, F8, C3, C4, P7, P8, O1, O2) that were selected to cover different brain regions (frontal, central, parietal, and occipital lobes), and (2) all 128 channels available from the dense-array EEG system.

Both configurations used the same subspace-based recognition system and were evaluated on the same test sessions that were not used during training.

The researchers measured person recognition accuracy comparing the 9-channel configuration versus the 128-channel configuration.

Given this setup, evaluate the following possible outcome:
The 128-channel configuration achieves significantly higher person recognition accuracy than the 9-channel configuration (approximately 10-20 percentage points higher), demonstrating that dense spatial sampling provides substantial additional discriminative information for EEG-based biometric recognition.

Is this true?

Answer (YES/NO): NO